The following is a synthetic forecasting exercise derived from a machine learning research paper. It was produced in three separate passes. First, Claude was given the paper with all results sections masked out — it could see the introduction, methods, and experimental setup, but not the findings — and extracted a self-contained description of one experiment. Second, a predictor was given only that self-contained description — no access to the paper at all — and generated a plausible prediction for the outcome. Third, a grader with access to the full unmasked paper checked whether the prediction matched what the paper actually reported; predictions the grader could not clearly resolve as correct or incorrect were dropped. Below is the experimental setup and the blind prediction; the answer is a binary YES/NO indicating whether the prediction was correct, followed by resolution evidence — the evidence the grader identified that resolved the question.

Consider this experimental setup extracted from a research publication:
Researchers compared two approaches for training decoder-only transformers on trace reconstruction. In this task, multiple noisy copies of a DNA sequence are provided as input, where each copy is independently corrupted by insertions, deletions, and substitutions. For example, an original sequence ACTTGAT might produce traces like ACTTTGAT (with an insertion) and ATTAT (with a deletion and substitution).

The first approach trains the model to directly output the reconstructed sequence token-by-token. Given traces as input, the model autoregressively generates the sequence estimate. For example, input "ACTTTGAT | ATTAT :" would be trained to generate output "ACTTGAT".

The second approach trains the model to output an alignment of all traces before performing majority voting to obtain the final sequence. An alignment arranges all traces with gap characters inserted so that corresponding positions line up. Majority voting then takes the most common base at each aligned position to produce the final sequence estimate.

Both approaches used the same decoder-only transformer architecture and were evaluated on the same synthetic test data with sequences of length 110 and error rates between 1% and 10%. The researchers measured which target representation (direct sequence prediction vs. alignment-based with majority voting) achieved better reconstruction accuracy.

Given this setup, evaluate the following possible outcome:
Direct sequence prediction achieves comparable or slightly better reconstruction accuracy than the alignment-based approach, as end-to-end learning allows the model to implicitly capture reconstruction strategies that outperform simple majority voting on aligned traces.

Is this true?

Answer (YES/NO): YES